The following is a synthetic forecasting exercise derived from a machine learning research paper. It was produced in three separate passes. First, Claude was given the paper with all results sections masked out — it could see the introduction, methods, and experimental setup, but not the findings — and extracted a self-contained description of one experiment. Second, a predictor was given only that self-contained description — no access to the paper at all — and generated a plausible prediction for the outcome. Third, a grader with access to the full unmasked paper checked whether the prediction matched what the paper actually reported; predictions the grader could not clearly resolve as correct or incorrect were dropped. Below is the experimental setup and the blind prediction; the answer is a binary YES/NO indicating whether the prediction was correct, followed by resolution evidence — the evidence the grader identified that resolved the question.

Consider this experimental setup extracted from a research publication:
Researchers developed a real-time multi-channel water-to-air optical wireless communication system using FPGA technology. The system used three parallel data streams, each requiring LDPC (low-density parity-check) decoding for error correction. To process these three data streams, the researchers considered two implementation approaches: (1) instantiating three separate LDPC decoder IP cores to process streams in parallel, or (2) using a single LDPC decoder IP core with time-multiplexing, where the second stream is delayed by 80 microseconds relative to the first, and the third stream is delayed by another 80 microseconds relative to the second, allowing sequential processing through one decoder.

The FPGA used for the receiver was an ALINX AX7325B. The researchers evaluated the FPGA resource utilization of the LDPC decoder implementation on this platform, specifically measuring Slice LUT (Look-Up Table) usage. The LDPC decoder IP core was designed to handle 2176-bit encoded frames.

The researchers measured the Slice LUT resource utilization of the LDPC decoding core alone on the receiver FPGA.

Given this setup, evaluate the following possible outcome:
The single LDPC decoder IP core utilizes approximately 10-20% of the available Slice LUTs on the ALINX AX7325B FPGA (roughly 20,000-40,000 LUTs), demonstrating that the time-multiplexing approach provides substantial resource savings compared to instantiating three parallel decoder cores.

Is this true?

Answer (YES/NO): NO